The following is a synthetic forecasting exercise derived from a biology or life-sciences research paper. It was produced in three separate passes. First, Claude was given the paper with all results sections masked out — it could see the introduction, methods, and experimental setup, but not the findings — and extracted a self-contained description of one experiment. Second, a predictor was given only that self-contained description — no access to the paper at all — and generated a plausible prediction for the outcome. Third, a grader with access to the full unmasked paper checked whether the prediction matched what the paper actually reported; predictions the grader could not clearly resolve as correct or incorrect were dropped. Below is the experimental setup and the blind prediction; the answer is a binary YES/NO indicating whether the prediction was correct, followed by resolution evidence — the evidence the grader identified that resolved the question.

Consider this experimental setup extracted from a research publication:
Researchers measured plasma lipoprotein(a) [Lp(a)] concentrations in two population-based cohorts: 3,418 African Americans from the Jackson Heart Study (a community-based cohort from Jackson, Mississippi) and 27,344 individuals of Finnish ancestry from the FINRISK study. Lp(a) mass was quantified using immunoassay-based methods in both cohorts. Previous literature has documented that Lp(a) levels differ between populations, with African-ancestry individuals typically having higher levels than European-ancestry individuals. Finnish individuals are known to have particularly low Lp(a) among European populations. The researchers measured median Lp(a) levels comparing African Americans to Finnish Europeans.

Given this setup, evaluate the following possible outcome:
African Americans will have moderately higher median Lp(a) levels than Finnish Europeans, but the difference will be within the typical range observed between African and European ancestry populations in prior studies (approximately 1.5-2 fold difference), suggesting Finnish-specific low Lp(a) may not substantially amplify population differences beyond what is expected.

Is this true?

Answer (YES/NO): NO